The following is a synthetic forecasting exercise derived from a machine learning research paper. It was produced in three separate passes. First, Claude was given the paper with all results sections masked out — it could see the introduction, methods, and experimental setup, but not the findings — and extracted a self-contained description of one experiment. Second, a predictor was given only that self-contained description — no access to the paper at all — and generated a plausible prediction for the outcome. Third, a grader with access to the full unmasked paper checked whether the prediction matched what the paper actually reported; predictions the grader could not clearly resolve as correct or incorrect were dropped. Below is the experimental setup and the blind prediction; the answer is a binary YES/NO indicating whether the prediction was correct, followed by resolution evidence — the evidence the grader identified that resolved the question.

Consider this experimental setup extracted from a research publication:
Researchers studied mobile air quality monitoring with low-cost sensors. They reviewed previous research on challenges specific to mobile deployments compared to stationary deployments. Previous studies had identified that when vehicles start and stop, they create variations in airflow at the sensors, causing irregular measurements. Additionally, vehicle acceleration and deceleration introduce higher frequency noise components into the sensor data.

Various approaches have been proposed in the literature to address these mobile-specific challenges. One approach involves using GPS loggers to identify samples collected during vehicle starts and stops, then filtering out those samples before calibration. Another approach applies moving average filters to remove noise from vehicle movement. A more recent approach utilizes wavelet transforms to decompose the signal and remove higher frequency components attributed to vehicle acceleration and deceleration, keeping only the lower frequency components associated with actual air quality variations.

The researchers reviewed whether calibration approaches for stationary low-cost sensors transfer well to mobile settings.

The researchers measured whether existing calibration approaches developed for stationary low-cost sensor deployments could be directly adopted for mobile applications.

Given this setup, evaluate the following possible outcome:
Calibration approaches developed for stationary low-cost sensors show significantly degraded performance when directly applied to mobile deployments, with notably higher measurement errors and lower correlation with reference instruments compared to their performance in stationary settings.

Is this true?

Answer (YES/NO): YES